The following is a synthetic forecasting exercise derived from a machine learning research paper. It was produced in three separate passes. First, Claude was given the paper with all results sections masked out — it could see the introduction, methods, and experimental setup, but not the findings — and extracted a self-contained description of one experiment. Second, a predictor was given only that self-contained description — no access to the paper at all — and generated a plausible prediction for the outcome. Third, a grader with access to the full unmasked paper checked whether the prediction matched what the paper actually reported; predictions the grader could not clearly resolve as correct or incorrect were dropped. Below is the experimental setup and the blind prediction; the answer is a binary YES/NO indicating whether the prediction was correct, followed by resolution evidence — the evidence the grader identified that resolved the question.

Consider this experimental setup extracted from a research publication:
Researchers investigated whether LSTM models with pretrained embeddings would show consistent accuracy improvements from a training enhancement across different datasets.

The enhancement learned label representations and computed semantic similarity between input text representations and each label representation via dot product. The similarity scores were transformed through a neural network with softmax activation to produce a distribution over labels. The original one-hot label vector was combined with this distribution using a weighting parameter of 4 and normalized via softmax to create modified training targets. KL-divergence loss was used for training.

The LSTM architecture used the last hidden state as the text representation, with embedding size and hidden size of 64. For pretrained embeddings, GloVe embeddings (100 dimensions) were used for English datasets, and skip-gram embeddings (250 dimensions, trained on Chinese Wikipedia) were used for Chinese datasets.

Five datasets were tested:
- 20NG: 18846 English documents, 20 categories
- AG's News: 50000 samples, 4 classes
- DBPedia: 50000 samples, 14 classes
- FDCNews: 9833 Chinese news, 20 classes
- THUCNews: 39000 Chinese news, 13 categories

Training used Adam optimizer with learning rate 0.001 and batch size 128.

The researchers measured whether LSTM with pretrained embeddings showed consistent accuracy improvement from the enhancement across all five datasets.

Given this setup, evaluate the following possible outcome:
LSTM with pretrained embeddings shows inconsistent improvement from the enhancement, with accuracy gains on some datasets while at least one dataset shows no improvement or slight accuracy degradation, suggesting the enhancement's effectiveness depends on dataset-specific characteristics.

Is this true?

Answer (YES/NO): YES